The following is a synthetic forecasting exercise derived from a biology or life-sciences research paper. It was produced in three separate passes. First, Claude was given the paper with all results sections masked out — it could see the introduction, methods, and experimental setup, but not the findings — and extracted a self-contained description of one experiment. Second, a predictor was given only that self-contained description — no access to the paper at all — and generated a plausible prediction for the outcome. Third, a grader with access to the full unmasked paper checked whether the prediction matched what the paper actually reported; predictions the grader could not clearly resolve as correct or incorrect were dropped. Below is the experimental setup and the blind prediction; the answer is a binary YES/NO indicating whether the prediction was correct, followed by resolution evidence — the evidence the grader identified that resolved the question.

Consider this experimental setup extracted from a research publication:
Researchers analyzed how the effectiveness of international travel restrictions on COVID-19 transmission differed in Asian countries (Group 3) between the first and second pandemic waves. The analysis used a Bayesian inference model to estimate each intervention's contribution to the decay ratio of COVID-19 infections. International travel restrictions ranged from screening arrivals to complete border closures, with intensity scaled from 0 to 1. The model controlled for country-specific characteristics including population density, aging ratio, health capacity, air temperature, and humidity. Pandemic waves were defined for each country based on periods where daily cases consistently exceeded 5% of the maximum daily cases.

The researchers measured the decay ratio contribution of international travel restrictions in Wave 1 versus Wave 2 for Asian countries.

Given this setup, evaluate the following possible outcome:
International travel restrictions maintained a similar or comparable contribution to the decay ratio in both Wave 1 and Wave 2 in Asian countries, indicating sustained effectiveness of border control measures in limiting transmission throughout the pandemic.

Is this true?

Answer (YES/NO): NO